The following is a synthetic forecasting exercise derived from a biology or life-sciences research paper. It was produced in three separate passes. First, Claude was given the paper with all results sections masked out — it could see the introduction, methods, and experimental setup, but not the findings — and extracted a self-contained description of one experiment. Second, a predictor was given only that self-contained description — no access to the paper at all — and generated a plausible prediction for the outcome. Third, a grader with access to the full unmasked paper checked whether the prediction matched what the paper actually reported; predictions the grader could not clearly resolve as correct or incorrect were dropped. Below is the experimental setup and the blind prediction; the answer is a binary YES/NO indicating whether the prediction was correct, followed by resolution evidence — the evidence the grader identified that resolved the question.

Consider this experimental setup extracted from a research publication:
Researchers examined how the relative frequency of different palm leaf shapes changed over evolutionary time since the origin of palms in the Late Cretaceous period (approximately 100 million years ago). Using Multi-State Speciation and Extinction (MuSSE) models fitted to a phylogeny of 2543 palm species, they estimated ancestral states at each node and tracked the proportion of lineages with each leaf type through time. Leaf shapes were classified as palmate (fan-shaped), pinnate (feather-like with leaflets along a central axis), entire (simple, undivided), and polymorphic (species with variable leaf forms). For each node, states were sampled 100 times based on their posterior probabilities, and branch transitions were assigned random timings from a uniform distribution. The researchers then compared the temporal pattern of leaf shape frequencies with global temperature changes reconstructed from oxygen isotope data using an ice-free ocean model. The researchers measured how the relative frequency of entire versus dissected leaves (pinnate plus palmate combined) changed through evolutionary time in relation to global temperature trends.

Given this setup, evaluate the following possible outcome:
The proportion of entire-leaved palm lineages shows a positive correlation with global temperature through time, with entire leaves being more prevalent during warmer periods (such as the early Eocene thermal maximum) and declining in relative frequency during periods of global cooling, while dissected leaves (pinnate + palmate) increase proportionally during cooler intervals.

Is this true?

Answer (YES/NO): YES